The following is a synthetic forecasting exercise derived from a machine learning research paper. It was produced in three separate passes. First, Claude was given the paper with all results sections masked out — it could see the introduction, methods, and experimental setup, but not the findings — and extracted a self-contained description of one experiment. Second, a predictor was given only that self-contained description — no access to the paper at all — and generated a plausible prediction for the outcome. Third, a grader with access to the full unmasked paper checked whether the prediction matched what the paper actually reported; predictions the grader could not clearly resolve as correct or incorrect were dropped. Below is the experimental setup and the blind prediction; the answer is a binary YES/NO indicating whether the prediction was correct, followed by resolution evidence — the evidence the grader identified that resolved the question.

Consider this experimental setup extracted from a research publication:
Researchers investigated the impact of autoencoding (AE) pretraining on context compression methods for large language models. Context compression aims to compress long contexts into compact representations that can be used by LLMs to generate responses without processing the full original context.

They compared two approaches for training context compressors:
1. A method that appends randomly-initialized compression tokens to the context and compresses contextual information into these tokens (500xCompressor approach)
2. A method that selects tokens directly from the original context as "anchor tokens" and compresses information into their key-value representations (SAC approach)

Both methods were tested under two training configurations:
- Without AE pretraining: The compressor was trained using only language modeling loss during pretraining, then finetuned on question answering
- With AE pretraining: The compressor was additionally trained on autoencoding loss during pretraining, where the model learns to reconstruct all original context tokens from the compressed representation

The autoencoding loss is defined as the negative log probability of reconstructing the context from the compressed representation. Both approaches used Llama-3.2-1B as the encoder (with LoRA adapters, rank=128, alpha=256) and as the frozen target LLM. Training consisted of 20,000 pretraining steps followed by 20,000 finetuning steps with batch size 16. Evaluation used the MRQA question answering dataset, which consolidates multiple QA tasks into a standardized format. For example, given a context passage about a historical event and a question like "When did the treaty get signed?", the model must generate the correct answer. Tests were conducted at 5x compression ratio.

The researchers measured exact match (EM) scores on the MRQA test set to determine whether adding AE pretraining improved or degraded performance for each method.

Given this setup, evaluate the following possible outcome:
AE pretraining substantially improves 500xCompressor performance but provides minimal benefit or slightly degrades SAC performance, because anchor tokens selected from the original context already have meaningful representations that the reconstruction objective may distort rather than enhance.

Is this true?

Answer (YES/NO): NO